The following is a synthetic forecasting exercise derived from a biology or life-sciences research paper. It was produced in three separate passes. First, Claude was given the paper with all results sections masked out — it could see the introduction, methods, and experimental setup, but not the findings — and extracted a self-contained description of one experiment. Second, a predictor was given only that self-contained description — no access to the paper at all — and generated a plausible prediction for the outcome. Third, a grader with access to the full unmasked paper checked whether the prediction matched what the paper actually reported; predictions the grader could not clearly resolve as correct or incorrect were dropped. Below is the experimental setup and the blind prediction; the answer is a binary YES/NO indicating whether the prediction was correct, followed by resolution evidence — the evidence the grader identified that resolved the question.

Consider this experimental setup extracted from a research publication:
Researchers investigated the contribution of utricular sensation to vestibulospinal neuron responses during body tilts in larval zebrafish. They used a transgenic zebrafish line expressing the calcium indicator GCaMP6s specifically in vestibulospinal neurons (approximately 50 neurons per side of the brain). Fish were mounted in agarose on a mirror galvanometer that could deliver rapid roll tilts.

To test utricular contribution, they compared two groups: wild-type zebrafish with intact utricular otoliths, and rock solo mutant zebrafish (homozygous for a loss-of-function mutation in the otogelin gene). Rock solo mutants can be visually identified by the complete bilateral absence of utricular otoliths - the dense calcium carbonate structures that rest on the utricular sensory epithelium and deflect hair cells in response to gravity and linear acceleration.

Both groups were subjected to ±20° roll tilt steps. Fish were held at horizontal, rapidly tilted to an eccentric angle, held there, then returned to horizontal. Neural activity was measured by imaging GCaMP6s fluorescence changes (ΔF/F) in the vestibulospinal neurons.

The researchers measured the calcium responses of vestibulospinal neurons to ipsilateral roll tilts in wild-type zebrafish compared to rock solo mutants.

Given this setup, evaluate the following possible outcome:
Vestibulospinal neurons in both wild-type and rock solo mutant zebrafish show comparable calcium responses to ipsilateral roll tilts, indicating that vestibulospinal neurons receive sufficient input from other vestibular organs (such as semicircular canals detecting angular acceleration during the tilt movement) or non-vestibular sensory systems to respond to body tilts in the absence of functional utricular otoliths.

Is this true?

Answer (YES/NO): NO